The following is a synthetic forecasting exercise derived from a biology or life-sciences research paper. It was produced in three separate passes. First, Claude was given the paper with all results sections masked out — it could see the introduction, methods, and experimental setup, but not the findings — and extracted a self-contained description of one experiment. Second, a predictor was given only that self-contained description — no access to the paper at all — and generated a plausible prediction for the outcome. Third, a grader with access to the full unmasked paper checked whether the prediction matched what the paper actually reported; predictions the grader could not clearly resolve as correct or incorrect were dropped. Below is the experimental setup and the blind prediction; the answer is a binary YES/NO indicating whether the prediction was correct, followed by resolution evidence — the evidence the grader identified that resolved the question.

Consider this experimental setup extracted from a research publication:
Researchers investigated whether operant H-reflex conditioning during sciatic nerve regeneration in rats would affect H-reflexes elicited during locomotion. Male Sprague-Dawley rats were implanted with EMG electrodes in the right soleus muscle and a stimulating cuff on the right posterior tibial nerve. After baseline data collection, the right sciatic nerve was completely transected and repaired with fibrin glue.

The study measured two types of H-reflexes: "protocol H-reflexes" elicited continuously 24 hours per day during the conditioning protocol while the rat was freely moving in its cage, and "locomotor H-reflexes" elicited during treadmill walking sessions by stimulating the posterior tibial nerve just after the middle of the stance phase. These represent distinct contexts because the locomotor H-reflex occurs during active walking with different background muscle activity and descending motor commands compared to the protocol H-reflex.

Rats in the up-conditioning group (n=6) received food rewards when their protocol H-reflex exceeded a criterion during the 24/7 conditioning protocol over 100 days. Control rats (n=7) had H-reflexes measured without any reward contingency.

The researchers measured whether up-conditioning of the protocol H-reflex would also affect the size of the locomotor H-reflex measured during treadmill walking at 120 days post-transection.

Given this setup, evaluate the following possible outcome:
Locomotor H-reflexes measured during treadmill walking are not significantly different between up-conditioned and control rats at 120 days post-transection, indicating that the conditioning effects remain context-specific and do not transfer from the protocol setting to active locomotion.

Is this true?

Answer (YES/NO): NO